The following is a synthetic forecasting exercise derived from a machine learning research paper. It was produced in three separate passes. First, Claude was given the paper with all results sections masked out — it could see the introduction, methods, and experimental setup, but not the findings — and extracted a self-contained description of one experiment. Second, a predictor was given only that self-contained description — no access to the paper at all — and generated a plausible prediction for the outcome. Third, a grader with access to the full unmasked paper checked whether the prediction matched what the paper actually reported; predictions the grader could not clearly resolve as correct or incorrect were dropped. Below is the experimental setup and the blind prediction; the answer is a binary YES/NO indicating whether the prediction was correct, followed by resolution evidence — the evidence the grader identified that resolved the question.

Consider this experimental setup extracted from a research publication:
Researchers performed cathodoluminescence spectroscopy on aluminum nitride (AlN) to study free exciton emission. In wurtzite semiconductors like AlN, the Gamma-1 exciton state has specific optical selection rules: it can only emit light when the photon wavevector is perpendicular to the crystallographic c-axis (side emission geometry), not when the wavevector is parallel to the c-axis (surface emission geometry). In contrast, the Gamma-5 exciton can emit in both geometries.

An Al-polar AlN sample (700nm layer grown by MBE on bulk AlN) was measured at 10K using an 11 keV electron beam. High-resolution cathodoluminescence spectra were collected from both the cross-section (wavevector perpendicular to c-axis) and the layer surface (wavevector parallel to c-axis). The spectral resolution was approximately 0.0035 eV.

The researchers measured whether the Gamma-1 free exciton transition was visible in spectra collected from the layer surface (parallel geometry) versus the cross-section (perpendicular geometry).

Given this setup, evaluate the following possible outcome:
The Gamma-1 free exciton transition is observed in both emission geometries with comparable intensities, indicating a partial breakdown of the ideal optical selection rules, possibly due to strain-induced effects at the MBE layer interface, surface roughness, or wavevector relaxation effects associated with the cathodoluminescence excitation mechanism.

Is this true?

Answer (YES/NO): NO